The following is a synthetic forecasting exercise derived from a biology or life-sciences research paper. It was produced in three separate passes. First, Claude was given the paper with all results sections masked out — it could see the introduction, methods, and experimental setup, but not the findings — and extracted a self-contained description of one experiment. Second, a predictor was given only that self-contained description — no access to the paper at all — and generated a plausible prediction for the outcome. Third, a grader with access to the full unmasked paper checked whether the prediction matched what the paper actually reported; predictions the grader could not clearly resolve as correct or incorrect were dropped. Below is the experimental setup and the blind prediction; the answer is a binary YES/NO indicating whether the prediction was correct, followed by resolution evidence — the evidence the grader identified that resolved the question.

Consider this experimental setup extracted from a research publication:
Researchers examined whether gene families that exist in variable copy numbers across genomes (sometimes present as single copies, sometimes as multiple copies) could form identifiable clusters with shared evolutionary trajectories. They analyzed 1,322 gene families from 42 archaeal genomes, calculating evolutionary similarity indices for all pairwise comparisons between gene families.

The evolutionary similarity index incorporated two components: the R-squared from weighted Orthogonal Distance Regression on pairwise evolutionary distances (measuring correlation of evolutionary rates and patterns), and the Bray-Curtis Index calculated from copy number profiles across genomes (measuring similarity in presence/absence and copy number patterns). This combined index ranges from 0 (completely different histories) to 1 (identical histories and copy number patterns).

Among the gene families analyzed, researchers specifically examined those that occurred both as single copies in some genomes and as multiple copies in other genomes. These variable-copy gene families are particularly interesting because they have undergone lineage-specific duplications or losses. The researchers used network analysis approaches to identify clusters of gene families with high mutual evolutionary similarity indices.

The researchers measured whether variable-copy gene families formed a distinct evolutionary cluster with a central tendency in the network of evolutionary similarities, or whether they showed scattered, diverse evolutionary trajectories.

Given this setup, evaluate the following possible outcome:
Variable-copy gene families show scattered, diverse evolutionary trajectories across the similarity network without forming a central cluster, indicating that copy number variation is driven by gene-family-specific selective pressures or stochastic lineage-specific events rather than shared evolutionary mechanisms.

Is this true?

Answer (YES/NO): NO